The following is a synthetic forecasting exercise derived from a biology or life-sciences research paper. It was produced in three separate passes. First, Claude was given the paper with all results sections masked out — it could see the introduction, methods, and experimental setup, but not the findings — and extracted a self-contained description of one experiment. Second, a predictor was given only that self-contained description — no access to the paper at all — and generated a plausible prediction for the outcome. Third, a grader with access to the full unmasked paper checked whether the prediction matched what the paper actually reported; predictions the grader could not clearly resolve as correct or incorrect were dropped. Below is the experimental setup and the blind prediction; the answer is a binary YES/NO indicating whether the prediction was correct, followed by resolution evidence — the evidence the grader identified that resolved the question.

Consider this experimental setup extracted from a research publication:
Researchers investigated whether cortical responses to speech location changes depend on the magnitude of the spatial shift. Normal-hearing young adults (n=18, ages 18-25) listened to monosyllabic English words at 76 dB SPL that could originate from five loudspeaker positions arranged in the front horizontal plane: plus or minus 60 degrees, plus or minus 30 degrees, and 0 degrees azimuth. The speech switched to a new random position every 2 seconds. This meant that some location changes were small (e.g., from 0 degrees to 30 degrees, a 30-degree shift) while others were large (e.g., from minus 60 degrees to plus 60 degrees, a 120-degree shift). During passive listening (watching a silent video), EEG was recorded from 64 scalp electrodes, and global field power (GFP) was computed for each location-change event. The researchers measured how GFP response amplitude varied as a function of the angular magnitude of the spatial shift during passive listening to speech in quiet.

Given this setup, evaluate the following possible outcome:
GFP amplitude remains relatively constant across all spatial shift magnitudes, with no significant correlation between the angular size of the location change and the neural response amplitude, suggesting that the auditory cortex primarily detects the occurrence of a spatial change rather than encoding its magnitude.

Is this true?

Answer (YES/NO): NO